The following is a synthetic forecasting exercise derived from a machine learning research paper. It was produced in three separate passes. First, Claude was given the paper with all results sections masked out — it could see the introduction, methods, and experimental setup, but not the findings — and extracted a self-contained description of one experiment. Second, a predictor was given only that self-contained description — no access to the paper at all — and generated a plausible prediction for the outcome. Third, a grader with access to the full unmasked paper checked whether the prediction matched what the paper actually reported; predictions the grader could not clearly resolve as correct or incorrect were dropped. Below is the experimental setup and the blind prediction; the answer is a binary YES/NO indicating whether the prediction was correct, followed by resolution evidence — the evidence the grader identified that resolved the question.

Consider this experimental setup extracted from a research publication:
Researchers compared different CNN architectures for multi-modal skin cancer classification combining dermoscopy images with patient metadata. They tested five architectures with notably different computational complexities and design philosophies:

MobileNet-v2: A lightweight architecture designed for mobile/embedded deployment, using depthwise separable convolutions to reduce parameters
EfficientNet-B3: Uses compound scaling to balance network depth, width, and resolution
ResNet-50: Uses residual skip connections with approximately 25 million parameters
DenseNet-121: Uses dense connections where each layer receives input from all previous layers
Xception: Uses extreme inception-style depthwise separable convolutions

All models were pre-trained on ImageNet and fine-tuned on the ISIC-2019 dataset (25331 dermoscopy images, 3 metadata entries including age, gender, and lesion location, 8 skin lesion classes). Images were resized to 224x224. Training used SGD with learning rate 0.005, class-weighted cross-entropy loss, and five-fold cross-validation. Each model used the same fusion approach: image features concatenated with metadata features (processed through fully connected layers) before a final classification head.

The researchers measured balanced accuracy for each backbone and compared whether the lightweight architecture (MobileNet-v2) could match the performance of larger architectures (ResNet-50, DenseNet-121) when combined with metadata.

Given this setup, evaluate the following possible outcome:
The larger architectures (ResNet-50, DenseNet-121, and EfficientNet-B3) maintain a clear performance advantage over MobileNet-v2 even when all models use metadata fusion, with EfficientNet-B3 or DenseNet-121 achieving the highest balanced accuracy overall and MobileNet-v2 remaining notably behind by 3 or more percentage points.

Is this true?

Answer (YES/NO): NO